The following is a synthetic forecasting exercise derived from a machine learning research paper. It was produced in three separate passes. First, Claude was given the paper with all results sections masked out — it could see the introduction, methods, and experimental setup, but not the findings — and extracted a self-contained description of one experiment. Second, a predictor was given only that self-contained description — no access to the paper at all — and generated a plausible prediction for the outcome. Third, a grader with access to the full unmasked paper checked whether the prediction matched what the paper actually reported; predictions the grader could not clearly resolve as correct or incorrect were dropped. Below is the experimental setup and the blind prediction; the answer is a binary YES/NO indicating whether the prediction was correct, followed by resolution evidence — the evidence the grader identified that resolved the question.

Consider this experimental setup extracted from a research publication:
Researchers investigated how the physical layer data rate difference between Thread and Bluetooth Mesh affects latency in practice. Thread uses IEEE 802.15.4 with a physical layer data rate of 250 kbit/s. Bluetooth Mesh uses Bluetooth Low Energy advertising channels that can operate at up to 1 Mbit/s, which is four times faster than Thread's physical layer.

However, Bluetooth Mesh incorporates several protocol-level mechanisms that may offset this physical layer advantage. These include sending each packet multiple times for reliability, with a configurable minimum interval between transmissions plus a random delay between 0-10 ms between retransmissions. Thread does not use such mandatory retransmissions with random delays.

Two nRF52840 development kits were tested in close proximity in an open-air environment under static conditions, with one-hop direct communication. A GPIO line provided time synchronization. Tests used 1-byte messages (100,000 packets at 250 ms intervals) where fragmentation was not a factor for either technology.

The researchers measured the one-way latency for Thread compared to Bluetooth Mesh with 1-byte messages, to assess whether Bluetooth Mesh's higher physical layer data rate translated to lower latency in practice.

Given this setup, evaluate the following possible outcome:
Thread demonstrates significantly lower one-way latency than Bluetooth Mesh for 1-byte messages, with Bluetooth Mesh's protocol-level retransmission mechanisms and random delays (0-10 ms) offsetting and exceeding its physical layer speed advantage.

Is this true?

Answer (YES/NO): NO